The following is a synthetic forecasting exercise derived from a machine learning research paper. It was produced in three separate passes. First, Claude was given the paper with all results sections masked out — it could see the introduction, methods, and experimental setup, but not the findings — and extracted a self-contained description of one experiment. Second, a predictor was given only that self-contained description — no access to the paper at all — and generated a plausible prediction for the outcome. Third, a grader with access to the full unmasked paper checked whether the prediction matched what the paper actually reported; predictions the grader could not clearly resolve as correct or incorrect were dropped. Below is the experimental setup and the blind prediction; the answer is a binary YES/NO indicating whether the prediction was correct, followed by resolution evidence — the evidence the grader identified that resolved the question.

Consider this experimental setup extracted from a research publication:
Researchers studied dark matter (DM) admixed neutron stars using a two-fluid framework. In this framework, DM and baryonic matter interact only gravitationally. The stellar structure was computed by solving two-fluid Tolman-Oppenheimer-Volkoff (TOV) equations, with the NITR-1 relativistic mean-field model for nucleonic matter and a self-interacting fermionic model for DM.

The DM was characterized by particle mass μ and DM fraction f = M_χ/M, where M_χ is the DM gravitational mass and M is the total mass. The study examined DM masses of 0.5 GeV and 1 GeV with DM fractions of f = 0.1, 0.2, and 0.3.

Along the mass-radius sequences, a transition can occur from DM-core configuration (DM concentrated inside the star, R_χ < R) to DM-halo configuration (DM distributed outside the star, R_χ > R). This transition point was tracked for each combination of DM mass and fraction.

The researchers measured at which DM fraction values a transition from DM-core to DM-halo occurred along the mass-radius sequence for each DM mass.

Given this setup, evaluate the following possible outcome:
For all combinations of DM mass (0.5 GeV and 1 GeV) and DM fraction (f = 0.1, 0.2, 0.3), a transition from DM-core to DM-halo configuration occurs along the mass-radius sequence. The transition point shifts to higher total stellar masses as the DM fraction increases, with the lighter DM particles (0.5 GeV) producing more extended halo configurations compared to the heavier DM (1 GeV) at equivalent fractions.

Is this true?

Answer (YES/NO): NO